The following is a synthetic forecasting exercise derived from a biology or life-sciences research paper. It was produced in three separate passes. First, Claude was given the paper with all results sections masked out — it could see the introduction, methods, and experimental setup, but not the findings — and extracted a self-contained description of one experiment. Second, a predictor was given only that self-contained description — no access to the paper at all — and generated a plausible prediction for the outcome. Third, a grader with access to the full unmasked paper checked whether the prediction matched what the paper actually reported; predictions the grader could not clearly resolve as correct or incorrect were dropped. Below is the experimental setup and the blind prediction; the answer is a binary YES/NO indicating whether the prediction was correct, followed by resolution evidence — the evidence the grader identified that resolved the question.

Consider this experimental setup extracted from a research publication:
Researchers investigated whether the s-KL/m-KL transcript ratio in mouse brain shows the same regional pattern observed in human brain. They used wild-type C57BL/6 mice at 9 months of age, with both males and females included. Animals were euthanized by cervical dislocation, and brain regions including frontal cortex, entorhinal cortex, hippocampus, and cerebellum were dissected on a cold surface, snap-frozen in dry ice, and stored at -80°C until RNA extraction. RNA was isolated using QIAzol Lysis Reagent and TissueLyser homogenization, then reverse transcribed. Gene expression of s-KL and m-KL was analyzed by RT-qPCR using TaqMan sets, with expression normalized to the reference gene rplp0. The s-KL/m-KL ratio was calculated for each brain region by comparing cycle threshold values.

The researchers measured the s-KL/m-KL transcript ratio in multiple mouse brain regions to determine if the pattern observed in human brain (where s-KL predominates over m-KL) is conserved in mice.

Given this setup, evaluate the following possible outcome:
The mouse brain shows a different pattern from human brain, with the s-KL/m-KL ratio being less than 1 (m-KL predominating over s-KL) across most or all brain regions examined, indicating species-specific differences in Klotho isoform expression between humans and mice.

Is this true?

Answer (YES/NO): YES